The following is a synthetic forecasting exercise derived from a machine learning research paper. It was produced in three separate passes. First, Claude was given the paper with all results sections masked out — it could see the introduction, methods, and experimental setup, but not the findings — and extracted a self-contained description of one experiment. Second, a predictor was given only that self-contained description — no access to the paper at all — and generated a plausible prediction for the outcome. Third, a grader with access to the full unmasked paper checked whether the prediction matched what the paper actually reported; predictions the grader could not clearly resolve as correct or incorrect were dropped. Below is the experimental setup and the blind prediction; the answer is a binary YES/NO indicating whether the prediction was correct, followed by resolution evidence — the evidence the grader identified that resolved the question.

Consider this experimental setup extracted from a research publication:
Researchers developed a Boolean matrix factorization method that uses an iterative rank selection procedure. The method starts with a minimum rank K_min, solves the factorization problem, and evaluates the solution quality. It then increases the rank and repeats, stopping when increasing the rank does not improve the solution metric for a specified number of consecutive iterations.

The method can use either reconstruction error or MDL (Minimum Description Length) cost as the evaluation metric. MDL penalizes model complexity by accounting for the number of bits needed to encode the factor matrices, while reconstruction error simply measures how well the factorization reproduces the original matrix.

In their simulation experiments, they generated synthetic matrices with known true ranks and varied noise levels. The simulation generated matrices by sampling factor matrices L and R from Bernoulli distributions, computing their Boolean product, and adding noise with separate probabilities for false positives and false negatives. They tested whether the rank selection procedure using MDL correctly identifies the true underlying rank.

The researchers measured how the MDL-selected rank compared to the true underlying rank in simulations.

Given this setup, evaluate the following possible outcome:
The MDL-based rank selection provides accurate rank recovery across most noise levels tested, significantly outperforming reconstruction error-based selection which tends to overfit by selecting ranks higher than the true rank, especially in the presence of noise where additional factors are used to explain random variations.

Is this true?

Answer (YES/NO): NO